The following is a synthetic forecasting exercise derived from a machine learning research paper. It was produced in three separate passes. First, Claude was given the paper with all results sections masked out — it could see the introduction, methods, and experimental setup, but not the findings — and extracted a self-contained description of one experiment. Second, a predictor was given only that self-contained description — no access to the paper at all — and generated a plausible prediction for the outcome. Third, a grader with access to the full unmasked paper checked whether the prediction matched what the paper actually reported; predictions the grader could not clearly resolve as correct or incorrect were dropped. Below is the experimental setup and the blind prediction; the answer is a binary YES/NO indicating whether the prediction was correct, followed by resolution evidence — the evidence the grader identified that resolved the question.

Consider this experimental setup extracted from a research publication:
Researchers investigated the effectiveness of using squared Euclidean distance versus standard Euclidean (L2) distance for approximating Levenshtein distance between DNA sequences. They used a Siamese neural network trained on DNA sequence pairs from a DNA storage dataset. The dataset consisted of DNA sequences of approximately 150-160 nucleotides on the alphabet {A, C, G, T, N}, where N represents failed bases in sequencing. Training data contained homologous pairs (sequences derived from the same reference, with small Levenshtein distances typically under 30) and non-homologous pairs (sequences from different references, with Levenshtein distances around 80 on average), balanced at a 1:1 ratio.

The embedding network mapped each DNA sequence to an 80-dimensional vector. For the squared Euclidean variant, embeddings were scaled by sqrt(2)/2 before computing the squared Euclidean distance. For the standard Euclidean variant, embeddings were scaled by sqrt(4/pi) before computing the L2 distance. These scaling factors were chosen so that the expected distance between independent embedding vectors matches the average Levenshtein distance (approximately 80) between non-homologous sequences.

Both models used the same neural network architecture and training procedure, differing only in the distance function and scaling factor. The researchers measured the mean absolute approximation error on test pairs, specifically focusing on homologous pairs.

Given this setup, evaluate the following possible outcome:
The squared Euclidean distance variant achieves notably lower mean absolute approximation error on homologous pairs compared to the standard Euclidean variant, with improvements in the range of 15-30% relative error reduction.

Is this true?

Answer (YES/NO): NO